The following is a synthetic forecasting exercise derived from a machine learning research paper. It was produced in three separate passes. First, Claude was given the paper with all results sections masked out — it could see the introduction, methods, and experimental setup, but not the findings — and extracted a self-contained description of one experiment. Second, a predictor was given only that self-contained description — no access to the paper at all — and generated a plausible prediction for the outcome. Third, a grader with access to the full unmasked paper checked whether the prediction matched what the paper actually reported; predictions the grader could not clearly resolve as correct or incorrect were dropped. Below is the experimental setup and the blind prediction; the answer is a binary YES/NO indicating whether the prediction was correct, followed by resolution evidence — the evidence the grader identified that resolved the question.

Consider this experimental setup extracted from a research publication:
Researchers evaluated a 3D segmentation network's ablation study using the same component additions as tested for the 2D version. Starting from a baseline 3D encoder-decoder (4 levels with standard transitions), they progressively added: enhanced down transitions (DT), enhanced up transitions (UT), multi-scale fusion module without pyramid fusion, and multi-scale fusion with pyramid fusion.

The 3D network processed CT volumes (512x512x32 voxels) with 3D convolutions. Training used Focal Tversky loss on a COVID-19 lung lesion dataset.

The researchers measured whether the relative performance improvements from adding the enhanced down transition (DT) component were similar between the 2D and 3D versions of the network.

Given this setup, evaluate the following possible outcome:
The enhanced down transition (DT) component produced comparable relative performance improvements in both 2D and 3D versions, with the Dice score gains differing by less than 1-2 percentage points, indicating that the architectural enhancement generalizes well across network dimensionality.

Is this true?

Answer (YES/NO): NO